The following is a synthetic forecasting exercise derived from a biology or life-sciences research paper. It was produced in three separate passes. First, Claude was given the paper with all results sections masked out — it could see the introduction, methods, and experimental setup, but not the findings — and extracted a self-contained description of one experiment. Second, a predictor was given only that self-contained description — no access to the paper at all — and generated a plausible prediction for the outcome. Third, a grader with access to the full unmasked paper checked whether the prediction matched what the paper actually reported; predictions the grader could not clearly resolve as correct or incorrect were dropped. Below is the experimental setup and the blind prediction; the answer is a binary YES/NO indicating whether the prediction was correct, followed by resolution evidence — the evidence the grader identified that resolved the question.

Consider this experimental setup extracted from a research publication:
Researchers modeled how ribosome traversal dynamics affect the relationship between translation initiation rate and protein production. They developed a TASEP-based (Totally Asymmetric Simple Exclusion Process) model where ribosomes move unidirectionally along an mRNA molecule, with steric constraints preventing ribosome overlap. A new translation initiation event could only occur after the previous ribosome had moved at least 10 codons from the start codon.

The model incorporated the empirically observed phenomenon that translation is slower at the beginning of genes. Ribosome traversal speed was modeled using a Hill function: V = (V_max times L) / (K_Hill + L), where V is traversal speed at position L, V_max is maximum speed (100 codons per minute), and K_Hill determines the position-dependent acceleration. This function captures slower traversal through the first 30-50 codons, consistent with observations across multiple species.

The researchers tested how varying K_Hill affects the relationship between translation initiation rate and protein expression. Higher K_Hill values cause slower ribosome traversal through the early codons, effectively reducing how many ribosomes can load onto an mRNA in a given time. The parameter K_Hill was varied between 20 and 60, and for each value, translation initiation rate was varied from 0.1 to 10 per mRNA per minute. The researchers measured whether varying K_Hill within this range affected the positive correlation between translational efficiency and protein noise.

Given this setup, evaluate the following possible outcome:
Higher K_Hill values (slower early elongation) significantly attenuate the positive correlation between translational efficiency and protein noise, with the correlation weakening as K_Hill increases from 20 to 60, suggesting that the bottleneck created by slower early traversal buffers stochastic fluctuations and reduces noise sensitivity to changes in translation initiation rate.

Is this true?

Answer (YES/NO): NO